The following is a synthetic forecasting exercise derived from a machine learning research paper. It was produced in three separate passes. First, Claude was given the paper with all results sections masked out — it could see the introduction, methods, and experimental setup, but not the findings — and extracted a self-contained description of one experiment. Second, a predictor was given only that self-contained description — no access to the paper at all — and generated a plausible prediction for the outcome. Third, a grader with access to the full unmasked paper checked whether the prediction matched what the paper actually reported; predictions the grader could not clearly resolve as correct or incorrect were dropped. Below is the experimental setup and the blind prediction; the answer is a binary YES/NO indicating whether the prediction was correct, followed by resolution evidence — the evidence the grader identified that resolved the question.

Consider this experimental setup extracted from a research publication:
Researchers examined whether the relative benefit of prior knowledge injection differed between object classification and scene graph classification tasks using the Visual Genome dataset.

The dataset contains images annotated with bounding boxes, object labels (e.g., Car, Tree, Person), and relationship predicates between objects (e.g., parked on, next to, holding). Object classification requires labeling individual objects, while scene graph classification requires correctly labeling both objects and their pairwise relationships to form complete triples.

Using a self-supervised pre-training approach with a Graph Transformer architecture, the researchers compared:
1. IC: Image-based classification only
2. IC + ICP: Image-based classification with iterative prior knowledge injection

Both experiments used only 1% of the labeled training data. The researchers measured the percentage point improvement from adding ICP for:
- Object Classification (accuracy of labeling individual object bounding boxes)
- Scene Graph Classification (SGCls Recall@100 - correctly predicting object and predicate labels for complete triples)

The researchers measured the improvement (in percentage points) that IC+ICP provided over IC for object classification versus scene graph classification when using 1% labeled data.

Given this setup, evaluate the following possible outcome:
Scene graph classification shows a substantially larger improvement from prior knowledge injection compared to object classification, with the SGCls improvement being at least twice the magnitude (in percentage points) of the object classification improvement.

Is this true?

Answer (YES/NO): YES